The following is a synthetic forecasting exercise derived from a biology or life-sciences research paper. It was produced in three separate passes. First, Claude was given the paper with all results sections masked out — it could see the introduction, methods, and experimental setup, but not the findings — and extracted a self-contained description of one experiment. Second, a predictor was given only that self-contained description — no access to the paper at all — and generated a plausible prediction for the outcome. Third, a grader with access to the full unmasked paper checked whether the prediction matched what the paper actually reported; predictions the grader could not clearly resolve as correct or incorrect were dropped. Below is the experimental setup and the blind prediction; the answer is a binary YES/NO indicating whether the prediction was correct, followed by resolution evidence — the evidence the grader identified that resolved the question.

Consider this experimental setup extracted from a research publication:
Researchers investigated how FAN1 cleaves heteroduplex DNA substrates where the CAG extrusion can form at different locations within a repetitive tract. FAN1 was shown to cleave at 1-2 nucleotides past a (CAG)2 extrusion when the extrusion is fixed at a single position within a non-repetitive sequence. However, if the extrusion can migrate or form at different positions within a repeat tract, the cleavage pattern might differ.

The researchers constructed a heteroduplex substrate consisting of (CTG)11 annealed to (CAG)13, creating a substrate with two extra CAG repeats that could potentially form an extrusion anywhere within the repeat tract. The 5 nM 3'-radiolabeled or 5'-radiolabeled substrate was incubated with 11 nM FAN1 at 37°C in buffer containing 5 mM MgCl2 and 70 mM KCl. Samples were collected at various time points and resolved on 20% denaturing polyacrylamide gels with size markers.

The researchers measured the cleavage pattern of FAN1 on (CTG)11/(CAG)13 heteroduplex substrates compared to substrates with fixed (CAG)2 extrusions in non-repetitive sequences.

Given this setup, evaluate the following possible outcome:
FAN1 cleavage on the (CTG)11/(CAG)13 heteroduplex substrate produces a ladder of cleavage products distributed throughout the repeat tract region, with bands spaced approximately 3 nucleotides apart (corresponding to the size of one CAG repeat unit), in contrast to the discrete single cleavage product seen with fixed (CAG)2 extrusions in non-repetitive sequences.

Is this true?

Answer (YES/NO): NO